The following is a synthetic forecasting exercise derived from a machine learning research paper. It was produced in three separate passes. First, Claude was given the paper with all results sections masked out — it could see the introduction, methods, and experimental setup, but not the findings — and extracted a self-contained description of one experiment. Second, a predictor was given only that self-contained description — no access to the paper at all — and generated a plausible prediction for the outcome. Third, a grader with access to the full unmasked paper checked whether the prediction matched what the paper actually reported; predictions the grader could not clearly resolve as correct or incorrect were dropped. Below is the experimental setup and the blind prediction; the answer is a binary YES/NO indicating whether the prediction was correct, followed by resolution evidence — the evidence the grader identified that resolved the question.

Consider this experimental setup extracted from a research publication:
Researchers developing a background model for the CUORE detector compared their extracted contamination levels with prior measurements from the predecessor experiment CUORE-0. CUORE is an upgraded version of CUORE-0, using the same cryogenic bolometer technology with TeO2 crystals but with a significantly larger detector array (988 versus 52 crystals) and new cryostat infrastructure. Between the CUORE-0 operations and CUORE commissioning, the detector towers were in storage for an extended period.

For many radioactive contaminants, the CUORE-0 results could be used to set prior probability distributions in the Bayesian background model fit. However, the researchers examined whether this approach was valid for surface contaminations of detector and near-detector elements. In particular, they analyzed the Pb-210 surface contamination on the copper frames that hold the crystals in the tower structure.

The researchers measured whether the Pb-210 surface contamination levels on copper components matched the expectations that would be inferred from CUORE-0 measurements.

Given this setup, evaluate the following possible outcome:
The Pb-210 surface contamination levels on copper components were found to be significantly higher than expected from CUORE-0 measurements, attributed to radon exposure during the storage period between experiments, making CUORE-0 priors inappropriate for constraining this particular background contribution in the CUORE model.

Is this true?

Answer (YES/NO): YES